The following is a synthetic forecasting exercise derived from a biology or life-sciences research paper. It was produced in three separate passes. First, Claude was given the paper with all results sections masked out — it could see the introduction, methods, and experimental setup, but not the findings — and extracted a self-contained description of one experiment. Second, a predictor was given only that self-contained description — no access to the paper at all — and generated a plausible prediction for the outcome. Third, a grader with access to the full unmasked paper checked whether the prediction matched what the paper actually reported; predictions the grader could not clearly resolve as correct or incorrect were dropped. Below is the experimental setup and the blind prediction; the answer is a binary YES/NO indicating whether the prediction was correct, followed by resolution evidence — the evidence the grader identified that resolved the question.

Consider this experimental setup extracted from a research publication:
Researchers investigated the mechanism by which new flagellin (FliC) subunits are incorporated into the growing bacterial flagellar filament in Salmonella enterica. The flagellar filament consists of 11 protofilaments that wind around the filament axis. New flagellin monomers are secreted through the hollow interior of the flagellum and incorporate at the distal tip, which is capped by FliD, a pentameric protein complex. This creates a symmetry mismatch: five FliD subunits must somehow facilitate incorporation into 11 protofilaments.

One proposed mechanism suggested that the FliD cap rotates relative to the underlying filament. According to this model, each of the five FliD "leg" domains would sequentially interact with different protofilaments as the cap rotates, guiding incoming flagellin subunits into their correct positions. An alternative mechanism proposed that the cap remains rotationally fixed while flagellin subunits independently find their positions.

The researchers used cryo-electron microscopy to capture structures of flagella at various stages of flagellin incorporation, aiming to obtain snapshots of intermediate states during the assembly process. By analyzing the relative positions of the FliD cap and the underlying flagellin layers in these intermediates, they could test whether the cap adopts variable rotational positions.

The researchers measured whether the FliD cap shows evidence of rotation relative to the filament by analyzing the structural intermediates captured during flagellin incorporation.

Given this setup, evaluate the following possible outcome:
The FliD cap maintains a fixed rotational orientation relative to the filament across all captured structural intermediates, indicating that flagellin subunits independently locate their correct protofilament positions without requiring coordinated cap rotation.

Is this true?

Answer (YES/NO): NO